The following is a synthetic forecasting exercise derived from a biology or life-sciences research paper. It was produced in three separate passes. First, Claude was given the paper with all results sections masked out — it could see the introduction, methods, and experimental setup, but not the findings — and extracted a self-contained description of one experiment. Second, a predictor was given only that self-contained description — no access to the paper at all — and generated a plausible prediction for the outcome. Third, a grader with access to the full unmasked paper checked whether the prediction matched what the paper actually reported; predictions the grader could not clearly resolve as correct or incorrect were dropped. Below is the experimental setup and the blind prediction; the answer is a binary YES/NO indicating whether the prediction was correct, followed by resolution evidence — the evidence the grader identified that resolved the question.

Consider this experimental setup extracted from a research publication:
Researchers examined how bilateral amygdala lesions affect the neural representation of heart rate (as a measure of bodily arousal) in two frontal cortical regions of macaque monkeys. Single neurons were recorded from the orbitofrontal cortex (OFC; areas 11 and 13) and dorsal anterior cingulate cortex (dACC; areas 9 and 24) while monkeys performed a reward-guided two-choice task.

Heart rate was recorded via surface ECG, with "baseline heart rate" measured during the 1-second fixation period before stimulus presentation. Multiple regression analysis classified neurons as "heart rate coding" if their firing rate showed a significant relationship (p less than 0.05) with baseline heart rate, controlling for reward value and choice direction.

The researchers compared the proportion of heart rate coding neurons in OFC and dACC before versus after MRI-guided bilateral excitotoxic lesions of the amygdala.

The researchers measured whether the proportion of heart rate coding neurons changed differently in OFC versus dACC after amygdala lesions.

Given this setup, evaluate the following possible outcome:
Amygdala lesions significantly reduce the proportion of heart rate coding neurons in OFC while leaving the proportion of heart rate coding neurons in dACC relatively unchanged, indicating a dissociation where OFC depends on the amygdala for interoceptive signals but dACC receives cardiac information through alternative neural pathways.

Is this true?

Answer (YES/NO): NO